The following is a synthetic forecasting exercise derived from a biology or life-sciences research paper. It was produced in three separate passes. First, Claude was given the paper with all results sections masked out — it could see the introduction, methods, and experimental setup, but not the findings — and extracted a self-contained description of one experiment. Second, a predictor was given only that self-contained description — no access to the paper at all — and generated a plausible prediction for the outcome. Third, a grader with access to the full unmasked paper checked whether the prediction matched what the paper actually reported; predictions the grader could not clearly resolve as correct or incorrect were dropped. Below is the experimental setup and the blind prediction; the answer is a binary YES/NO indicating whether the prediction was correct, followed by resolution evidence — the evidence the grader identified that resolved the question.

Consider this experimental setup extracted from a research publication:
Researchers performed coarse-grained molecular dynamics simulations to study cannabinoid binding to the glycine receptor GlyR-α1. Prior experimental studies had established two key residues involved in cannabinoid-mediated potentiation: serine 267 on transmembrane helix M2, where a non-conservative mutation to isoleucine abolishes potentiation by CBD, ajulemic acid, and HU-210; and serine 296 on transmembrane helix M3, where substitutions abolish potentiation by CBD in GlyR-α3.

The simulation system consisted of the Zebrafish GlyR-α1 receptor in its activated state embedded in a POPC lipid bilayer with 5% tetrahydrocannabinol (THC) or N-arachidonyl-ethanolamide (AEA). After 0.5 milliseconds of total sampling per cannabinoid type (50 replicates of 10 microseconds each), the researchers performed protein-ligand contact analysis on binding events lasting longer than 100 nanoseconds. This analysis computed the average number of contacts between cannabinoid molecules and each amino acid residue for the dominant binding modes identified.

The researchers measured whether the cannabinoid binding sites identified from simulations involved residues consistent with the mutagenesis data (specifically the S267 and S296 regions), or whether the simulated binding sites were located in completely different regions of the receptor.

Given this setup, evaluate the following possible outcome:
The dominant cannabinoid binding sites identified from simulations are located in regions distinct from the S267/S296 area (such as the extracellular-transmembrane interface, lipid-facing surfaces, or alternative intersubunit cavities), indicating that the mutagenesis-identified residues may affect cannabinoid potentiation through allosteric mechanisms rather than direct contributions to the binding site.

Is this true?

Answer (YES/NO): NO